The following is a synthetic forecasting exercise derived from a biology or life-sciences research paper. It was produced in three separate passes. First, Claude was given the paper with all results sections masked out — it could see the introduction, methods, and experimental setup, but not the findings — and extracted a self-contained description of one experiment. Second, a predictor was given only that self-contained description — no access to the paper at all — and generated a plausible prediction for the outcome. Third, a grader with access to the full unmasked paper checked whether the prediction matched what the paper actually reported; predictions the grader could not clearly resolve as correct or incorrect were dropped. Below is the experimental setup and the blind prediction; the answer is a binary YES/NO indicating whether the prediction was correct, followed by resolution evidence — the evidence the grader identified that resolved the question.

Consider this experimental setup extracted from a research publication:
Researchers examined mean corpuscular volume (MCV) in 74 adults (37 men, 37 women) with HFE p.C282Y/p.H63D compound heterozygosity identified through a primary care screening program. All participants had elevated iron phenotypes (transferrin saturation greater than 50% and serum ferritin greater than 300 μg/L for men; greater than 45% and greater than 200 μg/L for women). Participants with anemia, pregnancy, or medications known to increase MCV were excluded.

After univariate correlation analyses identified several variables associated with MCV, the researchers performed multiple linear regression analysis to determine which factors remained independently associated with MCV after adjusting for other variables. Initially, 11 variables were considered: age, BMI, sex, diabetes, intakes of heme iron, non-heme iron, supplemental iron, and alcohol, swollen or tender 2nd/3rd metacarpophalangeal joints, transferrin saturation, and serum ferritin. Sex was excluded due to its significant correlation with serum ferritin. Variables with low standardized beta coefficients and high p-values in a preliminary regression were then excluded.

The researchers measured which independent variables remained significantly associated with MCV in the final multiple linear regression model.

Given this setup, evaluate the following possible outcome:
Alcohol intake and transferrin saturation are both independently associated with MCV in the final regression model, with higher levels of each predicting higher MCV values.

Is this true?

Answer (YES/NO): NO